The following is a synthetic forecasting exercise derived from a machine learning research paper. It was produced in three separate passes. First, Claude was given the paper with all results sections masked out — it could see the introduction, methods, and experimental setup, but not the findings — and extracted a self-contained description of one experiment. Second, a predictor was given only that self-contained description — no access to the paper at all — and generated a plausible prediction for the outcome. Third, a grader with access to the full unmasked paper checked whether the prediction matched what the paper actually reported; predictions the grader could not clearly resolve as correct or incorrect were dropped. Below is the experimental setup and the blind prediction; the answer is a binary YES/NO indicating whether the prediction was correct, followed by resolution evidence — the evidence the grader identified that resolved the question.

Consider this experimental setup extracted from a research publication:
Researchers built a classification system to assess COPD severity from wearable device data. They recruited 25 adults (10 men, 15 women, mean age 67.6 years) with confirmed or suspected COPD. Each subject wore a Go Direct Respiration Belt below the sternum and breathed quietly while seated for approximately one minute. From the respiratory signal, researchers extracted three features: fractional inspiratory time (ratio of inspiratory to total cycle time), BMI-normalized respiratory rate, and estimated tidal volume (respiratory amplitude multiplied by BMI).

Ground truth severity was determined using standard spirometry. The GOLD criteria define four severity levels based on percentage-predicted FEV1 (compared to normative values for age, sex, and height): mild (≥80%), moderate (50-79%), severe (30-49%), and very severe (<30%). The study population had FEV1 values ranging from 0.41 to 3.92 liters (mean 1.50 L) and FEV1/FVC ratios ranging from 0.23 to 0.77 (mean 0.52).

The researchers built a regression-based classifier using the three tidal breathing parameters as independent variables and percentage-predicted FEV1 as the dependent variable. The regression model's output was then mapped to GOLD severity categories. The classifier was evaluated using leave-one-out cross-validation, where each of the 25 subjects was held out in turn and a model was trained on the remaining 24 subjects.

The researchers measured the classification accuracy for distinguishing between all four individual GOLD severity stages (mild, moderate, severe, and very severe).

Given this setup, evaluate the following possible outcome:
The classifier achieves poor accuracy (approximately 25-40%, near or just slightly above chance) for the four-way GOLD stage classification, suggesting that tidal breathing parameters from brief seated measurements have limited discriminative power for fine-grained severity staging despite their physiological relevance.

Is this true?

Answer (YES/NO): NO